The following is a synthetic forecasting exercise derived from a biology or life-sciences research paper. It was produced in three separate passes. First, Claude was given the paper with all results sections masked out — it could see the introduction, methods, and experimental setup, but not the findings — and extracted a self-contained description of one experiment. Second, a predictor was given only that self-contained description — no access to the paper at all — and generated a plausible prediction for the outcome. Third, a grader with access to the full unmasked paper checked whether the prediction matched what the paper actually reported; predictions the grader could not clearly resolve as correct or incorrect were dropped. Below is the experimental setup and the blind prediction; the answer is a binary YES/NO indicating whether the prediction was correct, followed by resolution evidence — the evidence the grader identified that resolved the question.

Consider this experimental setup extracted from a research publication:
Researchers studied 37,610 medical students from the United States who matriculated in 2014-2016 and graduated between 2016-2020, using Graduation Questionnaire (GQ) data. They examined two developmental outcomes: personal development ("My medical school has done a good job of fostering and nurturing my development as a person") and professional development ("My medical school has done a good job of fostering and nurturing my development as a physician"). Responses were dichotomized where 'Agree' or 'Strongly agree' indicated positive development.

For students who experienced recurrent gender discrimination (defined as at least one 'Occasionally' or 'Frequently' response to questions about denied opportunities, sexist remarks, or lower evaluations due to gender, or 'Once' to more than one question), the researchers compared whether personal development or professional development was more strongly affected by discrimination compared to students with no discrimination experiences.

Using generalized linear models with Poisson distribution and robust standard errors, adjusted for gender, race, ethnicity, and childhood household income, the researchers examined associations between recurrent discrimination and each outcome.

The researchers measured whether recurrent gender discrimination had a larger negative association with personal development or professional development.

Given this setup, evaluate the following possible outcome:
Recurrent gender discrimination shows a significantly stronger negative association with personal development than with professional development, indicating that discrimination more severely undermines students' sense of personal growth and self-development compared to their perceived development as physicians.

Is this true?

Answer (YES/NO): YES